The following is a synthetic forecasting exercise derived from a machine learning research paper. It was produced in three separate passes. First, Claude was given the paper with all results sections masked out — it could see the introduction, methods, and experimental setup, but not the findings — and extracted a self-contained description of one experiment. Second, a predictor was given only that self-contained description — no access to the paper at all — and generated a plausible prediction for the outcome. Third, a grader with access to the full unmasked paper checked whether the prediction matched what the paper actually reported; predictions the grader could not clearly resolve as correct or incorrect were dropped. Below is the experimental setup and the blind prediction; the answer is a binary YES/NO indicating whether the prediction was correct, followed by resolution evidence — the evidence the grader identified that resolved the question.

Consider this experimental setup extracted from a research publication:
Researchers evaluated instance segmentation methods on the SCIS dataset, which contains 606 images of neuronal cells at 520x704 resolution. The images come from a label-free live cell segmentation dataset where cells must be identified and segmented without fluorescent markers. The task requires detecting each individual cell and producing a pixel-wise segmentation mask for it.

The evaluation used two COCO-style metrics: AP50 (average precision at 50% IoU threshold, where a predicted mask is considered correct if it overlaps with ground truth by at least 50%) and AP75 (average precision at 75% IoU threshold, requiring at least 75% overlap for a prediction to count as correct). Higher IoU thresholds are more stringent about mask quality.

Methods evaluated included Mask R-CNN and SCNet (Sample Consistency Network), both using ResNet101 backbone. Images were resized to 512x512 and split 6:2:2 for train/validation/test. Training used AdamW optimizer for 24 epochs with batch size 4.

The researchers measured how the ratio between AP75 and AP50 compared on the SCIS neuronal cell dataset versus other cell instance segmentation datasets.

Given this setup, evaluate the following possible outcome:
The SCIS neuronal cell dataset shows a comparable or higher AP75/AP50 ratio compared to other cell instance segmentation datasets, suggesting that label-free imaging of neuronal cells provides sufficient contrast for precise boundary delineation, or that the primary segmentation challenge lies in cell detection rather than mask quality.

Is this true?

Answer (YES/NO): NO